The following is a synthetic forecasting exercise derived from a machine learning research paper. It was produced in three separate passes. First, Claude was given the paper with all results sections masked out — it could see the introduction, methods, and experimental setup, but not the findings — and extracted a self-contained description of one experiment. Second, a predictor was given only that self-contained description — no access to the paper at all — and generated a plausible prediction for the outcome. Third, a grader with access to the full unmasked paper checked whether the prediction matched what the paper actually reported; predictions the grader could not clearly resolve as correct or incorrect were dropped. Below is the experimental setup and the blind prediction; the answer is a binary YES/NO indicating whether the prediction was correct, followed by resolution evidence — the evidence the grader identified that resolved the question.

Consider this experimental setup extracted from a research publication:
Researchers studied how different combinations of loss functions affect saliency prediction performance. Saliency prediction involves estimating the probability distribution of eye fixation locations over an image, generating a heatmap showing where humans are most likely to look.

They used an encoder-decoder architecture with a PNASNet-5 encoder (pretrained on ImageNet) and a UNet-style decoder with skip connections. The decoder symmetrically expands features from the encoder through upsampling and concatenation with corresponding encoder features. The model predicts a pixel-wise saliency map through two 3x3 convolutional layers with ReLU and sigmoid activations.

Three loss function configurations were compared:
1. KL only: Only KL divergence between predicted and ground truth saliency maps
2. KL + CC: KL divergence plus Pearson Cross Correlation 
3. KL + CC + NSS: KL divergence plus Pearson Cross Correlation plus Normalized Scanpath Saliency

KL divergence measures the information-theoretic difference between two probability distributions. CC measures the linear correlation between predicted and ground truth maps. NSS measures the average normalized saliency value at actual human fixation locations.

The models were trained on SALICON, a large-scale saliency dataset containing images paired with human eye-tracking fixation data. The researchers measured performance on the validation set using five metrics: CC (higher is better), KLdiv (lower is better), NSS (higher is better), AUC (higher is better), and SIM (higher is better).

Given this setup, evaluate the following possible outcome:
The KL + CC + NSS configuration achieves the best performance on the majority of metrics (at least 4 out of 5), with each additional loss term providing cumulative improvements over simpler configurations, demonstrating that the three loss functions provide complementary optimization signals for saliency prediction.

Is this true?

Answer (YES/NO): NO